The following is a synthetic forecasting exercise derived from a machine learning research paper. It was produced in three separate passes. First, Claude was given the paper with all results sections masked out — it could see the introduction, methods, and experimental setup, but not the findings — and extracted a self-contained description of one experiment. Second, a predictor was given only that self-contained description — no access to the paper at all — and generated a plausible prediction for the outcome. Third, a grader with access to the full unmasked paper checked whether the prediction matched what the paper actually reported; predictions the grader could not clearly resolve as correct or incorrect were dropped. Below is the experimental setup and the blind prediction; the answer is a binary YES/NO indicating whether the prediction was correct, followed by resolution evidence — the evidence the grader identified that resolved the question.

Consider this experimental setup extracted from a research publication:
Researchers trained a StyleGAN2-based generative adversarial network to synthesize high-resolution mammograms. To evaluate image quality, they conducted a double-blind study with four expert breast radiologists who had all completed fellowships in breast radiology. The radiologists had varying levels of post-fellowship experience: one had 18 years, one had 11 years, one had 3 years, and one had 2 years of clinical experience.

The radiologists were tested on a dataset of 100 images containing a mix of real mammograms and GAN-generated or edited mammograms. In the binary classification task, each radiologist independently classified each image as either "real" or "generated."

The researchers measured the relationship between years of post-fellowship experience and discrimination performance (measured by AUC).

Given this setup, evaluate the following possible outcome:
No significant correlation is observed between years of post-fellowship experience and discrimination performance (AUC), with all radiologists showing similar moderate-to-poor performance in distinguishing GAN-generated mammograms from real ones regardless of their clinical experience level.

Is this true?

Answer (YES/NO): NO